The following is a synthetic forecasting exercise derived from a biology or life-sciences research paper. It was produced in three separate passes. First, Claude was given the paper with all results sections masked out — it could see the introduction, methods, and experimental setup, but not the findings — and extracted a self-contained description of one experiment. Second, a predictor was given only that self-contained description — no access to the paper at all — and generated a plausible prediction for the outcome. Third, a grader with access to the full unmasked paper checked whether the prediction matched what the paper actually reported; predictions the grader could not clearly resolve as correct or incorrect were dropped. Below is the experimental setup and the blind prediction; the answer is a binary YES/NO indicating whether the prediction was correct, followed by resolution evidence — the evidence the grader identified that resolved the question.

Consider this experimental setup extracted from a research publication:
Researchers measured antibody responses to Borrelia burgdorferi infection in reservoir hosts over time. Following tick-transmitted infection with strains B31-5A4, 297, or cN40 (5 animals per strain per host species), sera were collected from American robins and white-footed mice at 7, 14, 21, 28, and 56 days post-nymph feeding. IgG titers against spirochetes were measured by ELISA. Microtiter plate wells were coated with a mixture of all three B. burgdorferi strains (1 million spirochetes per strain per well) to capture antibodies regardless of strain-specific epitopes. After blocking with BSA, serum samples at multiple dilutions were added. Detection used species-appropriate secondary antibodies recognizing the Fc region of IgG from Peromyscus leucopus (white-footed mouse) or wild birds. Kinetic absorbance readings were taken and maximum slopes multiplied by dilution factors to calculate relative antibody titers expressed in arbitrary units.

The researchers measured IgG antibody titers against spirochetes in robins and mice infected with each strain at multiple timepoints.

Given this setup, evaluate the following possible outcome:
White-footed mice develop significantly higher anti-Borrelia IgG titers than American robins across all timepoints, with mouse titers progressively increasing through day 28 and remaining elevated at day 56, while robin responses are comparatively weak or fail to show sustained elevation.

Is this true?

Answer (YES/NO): NO